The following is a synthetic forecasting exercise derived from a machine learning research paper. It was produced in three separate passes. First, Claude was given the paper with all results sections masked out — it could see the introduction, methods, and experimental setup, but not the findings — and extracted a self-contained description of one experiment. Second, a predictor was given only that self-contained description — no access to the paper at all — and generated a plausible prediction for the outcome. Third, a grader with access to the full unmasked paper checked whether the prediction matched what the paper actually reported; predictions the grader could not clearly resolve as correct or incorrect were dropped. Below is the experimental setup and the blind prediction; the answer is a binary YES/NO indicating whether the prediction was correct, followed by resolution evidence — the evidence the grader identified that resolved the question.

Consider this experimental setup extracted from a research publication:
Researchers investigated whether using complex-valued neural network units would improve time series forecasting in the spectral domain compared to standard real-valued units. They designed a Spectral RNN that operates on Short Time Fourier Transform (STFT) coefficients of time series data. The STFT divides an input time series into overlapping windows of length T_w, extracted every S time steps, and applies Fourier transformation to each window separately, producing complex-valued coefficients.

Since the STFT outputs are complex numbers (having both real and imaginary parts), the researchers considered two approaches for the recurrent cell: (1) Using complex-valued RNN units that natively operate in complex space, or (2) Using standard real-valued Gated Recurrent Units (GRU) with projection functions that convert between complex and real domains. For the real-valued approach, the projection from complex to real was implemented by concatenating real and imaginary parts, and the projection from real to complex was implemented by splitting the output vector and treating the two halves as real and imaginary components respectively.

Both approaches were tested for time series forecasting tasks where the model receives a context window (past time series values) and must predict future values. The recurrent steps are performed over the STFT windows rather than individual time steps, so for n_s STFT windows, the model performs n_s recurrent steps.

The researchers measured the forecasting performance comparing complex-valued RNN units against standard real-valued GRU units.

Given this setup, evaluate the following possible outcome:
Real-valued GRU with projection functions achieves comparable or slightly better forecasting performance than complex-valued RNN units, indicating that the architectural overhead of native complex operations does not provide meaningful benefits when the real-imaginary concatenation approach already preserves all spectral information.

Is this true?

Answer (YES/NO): YES